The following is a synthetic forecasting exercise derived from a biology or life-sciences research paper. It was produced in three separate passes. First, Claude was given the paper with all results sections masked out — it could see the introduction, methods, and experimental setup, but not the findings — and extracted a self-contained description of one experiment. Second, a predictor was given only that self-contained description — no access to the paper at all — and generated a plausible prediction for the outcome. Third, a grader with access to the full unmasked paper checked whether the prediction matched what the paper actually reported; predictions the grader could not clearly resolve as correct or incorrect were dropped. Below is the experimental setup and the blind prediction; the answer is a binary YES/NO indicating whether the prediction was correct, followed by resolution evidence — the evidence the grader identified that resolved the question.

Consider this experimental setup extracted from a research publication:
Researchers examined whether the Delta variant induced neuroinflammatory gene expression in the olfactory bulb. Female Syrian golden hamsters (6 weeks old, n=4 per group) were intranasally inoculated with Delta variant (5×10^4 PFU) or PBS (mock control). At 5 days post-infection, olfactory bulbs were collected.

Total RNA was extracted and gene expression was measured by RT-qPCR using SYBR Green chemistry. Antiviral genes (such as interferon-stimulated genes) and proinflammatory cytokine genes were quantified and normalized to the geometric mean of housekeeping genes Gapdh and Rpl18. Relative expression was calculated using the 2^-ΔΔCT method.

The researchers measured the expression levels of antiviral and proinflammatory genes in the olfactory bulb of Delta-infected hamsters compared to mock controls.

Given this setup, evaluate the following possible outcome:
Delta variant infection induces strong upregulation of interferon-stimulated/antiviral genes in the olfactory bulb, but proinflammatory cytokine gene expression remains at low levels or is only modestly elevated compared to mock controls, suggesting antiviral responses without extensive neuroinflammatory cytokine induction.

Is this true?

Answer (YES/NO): NO